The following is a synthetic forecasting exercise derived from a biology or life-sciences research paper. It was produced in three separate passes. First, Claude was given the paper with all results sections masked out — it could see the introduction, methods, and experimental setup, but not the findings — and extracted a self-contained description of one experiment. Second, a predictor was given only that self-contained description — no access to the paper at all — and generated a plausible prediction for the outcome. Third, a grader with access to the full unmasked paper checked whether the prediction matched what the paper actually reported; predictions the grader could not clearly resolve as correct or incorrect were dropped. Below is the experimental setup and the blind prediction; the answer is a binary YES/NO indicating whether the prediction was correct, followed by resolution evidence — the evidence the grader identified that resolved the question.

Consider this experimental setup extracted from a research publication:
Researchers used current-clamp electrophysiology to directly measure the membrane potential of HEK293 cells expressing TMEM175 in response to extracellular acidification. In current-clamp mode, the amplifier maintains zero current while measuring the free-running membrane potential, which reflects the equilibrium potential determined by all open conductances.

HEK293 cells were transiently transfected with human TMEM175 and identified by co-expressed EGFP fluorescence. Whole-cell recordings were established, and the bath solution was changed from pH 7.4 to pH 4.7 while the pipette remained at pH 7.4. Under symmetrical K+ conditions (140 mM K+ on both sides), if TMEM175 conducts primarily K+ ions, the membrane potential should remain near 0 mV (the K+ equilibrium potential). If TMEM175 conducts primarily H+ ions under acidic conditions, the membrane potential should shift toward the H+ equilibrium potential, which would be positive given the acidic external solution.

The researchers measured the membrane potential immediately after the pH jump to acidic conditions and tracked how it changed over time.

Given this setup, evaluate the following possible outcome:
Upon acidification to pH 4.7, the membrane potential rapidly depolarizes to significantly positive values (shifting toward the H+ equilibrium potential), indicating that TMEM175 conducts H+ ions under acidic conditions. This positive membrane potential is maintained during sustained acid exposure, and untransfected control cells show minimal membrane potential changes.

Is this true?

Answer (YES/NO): NO